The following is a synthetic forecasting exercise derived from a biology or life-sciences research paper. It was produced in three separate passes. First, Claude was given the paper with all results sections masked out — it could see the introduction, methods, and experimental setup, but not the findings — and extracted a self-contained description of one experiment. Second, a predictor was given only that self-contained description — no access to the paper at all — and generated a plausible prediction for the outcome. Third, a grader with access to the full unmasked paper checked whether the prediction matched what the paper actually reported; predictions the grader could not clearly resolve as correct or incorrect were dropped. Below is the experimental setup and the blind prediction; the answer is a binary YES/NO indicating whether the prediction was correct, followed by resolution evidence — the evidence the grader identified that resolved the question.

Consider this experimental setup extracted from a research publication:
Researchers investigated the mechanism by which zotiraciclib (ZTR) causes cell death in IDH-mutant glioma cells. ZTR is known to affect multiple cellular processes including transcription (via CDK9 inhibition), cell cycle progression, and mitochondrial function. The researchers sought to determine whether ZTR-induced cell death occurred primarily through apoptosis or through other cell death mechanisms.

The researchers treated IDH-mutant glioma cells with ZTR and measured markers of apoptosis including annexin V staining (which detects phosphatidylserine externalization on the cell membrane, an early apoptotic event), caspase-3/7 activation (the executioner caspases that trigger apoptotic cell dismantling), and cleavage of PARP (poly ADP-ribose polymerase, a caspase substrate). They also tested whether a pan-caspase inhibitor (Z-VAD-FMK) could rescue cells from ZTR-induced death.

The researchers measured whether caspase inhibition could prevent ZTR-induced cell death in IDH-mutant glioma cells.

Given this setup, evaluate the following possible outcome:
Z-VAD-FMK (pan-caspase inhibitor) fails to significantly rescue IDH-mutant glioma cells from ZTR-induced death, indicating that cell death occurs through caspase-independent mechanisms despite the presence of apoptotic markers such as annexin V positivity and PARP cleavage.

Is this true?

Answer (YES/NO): YES